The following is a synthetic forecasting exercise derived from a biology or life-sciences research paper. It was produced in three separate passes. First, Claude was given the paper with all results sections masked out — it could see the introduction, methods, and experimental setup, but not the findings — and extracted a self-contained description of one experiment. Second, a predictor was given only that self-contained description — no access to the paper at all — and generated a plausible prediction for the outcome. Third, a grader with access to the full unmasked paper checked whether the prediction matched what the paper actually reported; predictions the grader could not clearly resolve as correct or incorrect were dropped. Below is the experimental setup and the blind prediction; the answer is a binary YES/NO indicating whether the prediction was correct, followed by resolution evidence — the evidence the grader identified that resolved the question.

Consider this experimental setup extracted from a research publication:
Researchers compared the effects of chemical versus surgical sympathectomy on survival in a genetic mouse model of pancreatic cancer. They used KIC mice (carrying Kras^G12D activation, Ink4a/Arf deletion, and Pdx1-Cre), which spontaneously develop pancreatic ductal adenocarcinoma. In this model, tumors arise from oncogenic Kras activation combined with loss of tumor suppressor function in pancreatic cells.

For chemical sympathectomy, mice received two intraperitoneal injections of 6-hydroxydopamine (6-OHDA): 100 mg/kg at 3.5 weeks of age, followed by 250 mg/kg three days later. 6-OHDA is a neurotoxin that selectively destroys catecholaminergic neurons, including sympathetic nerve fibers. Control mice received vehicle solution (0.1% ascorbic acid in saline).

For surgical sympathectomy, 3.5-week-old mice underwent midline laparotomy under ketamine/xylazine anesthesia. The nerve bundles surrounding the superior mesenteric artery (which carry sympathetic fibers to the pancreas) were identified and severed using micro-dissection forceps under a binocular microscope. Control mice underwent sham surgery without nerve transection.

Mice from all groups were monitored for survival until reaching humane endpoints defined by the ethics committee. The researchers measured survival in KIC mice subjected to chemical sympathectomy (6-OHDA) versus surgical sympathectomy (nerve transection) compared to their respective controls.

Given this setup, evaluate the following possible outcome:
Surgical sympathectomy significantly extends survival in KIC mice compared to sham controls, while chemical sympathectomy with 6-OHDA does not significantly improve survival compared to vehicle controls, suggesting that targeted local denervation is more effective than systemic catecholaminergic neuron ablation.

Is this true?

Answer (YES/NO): NO